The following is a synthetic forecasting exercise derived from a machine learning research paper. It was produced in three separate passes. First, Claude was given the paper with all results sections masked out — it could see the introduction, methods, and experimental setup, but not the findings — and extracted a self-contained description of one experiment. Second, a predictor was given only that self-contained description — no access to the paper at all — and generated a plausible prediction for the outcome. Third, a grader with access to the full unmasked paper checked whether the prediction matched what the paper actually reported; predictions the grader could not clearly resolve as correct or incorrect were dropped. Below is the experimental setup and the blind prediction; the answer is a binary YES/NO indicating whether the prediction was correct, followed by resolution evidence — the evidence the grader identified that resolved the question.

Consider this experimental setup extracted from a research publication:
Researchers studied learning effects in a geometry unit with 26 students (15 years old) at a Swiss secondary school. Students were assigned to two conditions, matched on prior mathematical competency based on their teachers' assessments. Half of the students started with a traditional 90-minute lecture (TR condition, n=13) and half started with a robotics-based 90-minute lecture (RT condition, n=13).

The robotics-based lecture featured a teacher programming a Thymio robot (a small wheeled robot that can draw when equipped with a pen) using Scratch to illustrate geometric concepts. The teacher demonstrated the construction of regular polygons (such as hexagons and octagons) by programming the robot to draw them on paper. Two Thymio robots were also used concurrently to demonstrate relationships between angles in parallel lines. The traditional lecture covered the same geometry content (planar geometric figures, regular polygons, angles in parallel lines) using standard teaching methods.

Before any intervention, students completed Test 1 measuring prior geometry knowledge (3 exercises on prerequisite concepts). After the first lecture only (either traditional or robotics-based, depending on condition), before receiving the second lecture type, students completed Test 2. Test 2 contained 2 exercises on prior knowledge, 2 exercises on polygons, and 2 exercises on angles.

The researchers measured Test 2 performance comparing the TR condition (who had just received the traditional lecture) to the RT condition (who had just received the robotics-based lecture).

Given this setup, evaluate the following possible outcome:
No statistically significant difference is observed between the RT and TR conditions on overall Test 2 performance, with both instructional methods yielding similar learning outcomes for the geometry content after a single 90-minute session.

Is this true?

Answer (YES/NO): YES